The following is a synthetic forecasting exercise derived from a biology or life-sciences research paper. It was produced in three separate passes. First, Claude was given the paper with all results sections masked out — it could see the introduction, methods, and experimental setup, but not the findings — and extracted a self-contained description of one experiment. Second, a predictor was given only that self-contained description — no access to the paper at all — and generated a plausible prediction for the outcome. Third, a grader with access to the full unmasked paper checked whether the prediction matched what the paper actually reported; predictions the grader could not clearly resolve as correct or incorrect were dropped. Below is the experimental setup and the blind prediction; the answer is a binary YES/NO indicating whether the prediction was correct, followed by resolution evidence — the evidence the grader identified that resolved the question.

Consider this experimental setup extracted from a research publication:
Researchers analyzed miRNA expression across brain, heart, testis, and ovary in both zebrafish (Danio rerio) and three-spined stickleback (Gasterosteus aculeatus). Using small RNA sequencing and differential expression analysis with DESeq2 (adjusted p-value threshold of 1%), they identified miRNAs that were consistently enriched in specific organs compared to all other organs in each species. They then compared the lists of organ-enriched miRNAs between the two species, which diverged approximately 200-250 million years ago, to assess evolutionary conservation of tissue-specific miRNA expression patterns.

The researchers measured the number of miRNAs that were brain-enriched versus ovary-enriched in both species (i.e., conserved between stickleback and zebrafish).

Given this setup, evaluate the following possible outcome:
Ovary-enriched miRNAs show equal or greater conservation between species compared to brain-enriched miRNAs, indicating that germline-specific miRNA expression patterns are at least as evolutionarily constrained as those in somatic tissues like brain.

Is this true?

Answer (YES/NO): NO